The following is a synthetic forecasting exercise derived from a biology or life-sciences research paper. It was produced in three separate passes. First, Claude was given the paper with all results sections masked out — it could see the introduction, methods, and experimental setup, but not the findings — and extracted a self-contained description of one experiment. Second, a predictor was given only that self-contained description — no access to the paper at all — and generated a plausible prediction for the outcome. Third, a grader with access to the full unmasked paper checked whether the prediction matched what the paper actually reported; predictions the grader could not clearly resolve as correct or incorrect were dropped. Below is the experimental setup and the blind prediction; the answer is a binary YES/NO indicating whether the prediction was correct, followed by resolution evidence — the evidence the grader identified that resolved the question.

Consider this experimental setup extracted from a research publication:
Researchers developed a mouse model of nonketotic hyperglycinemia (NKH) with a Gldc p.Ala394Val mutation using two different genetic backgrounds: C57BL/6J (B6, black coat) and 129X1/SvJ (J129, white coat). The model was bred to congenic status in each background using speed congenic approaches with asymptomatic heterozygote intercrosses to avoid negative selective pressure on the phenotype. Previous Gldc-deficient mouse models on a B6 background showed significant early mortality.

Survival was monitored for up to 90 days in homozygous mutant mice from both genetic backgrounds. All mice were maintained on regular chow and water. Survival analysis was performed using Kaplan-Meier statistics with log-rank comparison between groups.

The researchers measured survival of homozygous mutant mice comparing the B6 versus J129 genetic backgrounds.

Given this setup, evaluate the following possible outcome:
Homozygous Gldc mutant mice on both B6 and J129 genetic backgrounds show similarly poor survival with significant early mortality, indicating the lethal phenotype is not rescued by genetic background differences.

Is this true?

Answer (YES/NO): NO